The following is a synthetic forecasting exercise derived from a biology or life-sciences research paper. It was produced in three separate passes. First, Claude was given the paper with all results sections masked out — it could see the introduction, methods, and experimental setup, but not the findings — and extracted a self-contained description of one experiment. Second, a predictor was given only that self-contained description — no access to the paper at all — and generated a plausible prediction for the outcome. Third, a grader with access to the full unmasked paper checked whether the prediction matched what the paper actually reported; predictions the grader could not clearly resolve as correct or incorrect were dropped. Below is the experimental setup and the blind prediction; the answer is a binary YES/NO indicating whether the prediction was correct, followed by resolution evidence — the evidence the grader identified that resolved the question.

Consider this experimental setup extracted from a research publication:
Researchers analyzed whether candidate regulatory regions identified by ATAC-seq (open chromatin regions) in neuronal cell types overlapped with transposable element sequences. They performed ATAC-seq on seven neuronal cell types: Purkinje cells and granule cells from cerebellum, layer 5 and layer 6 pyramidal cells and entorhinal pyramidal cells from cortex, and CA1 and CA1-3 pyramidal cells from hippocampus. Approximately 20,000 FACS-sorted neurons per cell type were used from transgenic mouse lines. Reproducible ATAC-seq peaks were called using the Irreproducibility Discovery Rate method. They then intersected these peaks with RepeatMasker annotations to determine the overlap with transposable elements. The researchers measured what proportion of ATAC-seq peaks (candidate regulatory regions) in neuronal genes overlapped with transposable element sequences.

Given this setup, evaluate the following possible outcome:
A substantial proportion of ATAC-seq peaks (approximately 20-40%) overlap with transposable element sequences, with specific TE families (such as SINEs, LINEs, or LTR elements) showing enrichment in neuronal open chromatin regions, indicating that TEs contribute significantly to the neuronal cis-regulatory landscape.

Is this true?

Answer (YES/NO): NO